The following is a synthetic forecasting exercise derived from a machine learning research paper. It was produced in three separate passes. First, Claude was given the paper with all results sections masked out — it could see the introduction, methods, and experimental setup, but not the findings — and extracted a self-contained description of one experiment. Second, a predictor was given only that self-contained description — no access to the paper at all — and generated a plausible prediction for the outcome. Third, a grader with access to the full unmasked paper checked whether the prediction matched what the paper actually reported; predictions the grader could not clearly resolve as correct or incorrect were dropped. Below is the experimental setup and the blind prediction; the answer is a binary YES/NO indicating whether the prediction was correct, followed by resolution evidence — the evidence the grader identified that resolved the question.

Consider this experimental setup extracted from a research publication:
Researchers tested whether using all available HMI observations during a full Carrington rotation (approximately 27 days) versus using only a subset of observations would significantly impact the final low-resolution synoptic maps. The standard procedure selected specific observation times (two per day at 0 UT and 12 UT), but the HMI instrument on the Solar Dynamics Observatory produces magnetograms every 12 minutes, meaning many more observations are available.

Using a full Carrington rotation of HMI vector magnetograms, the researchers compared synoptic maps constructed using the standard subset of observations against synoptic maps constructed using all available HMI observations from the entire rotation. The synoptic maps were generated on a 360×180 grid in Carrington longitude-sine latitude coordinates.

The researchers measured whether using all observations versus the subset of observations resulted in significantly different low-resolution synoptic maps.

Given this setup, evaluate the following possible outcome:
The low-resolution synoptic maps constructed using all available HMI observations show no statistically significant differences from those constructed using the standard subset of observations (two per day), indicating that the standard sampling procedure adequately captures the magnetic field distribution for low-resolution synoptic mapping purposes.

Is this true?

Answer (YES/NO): YES